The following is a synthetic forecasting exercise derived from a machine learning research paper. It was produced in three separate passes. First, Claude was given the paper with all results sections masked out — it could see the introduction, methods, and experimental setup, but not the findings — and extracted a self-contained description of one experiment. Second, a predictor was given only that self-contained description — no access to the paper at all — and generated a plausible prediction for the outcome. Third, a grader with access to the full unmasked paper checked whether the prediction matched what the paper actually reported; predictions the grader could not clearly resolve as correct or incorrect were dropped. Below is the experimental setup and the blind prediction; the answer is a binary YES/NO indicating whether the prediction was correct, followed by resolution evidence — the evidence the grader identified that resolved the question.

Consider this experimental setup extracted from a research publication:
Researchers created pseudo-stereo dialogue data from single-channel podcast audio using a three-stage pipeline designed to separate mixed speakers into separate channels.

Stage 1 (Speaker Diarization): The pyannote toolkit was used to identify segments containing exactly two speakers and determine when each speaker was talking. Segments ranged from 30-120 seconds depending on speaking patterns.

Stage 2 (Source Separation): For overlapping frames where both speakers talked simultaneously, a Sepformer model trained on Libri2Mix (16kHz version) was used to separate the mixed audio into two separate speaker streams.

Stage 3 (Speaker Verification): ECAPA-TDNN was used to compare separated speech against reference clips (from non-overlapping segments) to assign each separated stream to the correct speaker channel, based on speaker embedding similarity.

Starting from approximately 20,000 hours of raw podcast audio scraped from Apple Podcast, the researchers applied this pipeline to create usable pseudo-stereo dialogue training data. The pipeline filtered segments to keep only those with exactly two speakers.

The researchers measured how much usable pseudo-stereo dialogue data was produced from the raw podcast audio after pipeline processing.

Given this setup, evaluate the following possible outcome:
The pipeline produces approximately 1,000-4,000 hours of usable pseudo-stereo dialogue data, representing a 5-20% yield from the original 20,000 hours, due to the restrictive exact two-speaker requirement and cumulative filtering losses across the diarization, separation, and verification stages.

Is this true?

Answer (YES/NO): NO